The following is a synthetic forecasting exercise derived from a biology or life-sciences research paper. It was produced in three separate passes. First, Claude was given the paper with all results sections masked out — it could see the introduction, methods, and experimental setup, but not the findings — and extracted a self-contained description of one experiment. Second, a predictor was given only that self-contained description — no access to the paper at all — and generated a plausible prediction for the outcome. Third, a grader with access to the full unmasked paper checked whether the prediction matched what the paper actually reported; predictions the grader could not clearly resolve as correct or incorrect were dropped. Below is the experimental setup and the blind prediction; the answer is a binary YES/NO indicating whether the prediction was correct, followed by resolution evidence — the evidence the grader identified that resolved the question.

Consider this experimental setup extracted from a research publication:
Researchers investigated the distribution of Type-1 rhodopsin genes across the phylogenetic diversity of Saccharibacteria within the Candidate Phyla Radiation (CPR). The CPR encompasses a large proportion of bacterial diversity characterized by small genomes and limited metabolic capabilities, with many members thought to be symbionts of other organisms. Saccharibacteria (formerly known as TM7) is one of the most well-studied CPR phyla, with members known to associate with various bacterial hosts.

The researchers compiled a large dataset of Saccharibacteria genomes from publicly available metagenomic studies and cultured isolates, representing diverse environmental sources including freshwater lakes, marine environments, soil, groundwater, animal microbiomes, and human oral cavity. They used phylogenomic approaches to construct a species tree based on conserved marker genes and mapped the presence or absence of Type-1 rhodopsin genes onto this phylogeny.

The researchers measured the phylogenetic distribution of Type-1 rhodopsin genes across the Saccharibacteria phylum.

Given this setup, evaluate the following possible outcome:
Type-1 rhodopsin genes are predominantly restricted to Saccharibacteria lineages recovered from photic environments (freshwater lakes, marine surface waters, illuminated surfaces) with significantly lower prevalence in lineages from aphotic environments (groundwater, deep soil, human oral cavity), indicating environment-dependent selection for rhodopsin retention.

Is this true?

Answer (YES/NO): YES